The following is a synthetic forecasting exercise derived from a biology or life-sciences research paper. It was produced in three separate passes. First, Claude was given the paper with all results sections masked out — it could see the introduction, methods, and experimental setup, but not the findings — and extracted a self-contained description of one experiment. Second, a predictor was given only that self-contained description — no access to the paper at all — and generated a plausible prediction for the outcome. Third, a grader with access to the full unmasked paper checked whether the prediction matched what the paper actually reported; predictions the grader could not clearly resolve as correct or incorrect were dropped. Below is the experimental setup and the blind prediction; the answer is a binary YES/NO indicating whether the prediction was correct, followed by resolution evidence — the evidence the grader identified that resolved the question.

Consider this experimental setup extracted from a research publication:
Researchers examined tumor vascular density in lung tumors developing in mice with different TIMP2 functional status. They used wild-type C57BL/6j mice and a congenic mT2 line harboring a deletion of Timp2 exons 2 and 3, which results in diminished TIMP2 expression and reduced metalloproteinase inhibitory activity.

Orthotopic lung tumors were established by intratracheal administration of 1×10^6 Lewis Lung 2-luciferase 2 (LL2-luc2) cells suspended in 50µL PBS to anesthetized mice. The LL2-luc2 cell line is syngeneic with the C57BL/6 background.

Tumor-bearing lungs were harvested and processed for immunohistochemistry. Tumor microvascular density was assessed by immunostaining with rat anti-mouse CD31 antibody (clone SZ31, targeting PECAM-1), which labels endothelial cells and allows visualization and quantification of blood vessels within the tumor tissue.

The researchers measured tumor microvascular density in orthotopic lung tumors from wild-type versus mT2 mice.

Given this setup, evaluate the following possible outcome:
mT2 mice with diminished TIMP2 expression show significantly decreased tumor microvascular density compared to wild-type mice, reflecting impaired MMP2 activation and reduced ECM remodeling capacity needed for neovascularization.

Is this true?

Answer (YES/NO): NO